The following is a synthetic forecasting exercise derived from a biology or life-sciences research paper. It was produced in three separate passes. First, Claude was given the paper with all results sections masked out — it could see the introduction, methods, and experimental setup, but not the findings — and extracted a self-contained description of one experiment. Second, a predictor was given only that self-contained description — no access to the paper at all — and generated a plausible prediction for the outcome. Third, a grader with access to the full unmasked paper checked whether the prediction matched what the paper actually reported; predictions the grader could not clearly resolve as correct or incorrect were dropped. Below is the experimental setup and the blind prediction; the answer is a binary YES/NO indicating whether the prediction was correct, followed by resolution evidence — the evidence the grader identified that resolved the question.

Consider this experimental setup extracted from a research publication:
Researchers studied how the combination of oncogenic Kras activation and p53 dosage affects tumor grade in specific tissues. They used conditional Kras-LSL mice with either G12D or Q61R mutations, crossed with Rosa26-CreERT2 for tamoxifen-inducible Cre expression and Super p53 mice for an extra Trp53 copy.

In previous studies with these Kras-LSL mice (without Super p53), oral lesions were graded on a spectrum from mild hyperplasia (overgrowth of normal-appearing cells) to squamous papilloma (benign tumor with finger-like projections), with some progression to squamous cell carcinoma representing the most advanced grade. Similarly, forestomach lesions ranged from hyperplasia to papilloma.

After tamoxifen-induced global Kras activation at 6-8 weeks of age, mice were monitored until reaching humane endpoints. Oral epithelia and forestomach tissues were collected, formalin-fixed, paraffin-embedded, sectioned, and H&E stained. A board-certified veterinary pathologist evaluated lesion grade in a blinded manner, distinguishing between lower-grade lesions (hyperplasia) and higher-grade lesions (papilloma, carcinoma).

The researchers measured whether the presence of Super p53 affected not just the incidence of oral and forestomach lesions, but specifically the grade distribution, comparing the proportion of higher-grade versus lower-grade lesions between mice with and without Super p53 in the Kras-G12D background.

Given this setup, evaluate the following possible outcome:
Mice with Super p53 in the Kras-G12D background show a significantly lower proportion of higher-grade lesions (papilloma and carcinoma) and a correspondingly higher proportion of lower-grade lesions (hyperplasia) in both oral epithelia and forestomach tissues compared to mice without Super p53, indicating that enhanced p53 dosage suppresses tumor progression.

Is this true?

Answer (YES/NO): YES